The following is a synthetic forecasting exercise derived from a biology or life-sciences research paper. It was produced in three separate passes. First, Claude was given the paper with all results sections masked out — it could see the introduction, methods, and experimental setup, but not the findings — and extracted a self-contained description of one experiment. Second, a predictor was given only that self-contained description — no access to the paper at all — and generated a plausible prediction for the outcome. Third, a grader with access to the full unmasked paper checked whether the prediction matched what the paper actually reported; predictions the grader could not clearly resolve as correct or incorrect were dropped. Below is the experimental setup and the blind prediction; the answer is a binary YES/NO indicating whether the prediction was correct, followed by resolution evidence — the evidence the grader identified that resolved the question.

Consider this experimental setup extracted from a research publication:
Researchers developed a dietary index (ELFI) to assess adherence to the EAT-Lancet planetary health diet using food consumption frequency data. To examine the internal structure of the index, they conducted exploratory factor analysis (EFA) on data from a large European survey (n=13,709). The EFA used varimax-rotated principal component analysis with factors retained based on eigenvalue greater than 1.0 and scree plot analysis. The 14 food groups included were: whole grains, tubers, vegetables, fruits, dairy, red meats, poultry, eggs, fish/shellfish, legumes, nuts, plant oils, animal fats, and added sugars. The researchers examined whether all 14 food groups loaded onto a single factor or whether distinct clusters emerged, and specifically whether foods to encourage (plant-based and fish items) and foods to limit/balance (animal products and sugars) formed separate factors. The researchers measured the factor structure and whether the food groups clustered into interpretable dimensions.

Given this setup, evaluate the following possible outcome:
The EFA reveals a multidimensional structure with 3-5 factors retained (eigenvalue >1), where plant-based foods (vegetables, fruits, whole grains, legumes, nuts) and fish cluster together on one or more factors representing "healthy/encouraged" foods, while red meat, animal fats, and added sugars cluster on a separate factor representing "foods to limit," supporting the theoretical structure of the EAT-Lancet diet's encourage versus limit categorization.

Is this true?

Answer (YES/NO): NO